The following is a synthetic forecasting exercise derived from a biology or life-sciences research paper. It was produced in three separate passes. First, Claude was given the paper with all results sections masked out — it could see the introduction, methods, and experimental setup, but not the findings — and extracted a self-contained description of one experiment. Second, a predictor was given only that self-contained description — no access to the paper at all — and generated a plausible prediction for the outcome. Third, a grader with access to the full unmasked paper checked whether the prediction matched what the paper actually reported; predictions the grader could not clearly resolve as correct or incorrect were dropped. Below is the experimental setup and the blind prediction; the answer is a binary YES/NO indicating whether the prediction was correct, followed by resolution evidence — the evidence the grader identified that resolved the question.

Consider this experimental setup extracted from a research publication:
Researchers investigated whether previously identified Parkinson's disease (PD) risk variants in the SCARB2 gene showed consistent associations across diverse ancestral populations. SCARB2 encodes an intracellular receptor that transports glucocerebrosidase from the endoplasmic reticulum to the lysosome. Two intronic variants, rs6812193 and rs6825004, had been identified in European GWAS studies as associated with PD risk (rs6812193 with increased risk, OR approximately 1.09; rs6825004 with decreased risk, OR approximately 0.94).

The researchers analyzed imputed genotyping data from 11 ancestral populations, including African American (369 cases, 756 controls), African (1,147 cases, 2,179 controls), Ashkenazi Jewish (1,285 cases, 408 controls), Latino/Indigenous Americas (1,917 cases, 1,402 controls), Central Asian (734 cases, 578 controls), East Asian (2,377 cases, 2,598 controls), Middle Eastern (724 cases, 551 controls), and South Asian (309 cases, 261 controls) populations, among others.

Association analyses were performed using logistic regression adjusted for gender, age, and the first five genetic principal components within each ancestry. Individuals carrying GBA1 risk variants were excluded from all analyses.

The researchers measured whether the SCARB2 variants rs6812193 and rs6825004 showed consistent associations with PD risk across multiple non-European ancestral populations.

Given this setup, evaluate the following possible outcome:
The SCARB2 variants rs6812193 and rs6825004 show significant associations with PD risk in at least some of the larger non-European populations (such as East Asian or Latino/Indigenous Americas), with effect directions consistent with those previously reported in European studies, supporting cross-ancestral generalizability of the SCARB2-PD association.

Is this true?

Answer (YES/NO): NO